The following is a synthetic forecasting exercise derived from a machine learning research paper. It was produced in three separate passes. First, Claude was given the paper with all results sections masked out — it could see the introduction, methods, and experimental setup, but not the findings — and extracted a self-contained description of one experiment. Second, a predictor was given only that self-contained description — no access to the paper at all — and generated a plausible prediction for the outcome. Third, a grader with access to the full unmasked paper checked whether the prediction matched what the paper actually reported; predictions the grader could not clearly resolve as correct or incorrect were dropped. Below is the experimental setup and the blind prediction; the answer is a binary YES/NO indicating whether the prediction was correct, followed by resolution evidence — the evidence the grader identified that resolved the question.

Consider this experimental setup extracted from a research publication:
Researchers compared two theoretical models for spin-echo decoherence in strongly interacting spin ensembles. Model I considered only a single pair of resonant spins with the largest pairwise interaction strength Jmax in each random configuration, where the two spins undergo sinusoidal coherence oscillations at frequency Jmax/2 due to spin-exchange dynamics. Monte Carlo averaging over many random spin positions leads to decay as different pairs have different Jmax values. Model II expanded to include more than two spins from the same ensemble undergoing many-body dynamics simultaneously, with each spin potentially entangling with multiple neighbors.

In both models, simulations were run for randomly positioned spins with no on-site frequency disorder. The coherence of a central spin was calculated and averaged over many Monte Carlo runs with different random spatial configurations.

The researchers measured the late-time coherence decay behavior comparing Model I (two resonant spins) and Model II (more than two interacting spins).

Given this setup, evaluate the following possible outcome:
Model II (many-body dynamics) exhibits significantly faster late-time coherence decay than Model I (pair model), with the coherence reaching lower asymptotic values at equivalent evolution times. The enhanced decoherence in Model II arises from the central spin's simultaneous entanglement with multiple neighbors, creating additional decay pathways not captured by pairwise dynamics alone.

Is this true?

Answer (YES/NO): NO